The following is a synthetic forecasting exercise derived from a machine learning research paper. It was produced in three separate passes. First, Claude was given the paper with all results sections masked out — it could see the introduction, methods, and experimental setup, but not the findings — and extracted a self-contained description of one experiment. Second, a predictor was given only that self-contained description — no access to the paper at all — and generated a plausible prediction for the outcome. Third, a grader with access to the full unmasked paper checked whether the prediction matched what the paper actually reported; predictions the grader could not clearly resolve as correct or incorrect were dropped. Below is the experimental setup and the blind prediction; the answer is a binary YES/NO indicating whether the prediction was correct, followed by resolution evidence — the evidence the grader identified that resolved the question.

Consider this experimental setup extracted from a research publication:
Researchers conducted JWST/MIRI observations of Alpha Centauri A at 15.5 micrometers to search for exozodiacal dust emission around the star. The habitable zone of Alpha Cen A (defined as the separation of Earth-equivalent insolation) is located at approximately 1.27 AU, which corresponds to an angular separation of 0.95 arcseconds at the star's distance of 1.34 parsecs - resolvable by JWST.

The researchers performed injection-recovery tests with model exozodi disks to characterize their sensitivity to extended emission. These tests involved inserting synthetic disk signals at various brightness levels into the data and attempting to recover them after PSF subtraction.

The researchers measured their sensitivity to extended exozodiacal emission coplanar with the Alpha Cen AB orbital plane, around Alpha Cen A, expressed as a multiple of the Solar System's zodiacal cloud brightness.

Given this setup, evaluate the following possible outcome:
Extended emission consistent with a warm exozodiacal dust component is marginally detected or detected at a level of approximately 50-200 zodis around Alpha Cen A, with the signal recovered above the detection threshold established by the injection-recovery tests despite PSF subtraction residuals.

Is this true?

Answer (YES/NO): NO